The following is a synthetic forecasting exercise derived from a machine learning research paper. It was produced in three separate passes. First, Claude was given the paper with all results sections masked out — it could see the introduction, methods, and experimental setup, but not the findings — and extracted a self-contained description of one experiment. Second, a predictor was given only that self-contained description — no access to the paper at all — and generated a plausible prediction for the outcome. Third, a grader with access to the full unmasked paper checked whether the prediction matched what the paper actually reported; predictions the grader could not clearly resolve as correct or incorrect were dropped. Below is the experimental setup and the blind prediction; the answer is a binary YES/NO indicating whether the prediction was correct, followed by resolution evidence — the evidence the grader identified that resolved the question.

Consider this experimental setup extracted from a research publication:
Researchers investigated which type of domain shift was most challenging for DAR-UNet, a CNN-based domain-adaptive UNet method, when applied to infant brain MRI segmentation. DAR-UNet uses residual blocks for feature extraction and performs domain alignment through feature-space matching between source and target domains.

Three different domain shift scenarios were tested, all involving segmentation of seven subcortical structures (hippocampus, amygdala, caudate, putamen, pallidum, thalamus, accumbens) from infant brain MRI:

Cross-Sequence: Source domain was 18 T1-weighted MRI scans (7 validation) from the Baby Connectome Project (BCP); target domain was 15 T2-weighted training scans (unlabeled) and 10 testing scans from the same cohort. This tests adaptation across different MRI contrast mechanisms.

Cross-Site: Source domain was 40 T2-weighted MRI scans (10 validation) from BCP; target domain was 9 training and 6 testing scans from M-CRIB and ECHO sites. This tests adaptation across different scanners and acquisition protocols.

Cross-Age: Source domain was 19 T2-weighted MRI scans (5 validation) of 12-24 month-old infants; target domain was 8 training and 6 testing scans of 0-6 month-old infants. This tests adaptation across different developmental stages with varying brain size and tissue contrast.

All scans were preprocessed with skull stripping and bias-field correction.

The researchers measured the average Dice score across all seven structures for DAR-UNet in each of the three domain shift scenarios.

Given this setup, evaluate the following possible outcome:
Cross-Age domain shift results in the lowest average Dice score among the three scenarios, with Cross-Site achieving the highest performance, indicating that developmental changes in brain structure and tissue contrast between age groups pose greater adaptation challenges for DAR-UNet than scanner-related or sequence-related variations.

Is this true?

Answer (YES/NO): NO